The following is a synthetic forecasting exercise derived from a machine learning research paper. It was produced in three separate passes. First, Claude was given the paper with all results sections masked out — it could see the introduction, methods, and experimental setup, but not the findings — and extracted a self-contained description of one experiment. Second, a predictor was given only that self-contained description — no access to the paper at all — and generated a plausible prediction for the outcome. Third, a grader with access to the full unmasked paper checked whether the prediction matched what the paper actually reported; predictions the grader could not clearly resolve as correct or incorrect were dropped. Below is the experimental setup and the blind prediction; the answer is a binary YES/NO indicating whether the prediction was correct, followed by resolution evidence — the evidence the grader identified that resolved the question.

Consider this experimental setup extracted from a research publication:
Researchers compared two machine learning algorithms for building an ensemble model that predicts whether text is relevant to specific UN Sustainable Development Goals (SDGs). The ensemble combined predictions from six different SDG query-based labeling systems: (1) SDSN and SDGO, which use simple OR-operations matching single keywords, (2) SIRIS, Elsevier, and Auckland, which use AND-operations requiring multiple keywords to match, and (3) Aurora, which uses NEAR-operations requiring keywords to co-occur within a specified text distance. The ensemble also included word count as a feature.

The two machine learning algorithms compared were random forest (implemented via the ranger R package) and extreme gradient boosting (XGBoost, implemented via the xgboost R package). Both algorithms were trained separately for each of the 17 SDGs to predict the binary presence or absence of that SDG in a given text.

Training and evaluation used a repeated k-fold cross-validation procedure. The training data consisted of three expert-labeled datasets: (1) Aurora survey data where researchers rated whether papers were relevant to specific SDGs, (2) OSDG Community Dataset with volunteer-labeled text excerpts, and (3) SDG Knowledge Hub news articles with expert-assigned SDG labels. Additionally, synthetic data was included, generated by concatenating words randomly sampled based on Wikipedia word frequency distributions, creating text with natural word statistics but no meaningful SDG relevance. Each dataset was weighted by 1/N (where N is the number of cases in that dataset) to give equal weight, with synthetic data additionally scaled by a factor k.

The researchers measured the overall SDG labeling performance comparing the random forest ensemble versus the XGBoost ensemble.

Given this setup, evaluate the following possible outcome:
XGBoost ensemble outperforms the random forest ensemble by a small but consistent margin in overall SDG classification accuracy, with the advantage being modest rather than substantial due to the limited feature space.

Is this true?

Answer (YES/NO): NO